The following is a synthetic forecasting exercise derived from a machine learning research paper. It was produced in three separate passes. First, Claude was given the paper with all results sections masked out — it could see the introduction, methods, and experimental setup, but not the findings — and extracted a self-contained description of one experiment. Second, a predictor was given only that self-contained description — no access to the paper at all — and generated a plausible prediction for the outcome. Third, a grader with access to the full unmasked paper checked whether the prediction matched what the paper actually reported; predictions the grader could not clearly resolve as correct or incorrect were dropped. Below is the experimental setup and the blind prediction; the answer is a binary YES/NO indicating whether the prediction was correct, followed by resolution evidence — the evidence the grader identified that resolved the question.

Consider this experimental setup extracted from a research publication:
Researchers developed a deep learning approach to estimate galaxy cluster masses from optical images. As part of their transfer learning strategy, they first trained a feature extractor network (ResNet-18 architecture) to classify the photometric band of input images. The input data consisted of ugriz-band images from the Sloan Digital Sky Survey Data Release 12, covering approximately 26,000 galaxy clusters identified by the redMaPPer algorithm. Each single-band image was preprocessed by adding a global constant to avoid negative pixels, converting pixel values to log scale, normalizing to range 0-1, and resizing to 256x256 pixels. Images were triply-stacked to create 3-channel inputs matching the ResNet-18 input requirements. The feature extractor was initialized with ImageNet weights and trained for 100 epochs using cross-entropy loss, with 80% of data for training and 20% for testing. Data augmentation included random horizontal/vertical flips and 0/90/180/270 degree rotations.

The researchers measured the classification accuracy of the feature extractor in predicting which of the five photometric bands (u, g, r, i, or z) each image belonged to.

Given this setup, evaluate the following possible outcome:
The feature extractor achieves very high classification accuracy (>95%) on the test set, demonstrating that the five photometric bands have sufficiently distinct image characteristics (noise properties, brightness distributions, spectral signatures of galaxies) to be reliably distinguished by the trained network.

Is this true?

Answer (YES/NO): NO